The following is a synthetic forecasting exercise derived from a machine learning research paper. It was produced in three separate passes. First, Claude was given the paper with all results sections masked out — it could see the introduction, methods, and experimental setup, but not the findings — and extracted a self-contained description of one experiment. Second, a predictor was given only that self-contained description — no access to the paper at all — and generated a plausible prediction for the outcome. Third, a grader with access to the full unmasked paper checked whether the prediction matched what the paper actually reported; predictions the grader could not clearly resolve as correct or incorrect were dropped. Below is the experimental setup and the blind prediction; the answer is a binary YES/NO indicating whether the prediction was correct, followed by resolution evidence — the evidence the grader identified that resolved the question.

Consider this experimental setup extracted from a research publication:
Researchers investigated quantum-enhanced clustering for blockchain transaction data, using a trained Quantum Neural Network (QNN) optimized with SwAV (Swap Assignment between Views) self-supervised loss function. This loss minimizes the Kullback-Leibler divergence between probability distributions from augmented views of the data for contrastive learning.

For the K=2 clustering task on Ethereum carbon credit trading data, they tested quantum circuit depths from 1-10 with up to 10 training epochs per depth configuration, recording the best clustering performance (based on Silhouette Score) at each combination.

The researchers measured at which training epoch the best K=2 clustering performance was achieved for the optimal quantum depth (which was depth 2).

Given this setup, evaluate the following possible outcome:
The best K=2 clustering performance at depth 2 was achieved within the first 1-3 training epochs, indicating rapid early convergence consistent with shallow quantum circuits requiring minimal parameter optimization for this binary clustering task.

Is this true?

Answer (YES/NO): YES